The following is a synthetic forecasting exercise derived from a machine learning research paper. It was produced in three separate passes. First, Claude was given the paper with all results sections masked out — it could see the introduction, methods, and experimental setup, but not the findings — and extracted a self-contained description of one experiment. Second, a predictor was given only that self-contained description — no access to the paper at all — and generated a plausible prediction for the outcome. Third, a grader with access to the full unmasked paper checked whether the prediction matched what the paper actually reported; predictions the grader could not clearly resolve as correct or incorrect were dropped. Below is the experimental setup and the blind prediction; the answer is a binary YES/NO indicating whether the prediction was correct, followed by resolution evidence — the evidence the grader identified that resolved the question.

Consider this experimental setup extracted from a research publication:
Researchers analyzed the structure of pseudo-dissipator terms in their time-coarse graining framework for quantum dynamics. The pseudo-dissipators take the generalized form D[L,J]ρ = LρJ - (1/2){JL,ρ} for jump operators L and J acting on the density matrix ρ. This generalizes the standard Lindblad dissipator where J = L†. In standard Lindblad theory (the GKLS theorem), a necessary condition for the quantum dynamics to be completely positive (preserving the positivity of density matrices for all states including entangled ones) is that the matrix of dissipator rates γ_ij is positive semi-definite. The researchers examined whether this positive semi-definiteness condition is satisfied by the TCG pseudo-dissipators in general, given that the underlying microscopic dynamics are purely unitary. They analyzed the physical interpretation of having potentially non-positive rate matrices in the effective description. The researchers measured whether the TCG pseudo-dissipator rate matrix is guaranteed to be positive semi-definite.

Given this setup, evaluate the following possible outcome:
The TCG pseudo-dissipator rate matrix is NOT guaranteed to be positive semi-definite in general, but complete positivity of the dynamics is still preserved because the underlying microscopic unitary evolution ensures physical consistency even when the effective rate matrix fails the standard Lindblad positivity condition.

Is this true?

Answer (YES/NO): NO